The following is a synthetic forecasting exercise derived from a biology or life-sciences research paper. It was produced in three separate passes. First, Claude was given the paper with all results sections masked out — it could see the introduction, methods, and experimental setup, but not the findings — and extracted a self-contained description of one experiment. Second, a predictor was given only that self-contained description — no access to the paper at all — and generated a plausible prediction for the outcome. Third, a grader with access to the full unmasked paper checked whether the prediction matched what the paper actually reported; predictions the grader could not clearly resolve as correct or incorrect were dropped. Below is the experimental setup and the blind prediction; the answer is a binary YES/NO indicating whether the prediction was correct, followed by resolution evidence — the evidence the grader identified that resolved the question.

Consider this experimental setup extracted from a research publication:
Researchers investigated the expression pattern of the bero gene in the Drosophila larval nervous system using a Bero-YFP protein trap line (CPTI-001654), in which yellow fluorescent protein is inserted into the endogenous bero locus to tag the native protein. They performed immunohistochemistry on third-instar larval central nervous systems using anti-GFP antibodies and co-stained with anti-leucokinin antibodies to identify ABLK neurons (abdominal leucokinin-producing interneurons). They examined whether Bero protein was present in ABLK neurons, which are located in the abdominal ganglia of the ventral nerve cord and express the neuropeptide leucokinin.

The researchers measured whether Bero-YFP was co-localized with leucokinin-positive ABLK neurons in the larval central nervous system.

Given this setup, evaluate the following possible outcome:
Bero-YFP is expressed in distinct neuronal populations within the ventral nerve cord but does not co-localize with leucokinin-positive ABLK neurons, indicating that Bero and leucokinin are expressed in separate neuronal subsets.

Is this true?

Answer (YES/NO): NO